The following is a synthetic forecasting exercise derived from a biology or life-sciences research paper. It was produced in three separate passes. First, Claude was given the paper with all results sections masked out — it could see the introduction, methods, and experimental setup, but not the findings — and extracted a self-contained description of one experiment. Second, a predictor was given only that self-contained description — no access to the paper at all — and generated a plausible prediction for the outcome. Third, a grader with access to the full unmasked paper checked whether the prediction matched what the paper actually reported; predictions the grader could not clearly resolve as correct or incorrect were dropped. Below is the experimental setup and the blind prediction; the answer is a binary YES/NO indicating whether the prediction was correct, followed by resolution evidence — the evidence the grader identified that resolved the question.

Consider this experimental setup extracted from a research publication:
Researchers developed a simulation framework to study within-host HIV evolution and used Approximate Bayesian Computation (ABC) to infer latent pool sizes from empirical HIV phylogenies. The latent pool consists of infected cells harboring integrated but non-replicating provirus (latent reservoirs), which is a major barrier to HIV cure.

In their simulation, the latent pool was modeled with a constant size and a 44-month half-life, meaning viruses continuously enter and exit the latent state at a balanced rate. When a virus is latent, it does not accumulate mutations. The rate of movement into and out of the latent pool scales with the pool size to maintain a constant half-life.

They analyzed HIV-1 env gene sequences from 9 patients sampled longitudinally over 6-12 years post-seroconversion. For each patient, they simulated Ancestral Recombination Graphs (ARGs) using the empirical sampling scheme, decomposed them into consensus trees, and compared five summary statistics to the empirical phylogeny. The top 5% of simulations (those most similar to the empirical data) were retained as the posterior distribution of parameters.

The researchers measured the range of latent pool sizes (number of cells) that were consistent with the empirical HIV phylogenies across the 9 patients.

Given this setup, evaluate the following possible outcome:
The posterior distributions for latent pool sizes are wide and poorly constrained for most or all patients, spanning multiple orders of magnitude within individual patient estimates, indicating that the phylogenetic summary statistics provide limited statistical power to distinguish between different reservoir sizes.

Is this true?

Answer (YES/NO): NO